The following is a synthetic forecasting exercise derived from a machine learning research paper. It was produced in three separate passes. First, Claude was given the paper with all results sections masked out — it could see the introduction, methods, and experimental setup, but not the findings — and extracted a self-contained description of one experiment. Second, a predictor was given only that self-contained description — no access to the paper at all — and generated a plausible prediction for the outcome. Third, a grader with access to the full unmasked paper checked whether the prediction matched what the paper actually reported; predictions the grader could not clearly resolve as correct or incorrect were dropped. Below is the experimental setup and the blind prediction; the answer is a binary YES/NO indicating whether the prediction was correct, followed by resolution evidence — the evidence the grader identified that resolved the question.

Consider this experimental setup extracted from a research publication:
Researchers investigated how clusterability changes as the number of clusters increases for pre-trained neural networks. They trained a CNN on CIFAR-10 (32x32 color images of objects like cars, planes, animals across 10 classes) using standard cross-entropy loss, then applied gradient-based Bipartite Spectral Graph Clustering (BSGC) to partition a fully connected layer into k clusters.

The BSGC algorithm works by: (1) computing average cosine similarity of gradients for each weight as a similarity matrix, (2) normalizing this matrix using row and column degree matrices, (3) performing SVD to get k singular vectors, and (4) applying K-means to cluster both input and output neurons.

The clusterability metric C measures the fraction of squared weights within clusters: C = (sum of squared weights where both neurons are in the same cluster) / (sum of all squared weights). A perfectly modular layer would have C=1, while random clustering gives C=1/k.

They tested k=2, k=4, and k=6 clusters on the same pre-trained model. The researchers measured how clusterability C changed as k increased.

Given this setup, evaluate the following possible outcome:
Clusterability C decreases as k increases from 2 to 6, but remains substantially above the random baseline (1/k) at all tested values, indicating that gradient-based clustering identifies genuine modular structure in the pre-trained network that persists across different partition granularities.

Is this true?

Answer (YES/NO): NO